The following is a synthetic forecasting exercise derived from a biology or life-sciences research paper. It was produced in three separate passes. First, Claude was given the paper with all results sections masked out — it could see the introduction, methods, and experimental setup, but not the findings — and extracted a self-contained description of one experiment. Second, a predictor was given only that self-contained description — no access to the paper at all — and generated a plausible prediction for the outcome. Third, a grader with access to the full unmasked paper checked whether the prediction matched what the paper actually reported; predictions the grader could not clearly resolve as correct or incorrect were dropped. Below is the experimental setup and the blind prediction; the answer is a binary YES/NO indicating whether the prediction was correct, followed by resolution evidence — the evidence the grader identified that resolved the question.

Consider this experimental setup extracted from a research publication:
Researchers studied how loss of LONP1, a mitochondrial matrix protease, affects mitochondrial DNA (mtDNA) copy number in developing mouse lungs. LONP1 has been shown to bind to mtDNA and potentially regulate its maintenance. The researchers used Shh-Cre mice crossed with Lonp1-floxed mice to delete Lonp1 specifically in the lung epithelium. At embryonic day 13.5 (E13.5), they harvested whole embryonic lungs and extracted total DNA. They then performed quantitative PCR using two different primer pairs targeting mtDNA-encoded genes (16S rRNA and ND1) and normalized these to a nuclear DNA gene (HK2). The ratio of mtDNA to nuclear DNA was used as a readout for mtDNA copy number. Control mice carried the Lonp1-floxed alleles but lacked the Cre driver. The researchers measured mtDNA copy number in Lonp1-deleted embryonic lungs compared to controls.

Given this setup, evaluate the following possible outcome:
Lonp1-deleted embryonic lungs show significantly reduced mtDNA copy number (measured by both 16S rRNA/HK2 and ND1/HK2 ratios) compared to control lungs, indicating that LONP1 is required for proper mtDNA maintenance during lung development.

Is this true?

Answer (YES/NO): YES